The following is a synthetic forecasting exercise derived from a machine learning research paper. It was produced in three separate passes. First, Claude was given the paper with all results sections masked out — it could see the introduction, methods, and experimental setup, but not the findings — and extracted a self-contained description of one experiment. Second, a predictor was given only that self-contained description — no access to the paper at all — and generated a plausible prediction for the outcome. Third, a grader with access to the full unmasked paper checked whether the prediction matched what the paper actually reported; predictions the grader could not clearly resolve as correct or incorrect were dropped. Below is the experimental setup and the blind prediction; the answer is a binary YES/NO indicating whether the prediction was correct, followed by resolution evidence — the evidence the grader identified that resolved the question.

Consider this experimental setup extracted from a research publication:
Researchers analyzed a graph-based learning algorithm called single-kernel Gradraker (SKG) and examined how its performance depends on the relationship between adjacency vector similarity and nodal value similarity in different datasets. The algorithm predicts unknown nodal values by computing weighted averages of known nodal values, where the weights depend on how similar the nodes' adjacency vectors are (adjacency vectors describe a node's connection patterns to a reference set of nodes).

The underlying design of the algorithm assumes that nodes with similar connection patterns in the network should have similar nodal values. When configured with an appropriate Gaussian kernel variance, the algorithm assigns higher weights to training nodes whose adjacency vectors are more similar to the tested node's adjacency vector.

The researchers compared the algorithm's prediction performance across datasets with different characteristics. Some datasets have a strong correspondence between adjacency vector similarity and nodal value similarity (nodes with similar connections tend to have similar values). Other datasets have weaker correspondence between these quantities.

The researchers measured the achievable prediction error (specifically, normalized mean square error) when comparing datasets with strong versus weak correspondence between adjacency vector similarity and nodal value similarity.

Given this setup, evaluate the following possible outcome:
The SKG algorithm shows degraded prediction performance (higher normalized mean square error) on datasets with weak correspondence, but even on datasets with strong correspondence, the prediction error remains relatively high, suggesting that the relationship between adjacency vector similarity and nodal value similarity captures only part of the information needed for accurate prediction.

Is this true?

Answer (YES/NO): NO